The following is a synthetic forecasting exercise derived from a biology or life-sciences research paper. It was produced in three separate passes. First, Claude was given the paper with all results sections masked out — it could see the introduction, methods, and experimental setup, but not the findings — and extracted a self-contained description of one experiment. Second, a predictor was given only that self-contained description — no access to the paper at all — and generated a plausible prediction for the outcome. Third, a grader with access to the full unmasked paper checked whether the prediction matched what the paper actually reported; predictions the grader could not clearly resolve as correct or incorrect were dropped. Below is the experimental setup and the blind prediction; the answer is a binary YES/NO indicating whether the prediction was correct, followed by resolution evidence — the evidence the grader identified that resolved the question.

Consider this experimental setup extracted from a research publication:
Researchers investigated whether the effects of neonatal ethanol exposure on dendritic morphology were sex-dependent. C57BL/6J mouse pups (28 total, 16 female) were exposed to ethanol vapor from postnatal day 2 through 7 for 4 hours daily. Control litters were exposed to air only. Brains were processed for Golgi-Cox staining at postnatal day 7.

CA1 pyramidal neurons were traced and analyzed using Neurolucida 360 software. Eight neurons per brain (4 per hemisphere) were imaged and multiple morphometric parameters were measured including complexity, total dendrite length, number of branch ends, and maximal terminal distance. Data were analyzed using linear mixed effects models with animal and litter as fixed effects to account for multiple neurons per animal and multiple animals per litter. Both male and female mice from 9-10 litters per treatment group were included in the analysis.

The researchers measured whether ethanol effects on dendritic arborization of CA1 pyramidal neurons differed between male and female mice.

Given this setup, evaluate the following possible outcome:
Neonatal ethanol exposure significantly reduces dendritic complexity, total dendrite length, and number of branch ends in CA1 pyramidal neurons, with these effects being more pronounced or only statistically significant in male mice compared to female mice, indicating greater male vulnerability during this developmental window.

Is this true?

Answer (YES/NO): NO